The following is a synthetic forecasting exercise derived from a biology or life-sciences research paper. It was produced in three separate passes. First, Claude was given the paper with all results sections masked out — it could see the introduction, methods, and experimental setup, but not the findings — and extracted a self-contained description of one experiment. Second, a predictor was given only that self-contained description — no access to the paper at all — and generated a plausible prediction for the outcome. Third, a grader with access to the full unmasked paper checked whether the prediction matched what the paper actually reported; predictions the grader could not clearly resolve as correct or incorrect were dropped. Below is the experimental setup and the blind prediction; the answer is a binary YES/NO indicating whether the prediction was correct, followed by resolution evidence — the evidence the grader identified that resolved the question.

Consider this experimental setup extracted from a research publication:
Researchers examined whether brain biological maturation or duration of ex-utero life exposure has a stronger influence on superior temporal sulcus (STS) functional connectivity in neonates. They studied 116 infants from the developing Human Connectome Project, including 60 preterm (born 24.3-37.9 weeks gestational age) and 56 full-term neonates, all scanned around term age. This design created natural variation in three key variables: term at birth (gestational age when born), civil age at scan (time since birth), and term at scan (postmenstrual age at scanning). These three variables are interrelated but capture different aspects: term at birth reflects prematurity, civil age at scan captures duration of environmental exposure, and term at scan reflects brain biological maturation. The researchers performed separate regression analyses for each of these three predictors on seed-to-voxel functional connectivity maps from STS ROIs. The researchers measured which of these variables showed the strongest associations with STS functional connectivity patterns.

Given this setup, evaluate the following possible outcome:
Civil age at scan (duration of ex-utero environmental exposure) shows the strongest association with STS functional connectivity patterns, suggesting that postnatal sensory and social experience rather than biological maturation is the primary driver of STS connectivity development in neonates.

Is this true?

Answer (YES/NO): NO